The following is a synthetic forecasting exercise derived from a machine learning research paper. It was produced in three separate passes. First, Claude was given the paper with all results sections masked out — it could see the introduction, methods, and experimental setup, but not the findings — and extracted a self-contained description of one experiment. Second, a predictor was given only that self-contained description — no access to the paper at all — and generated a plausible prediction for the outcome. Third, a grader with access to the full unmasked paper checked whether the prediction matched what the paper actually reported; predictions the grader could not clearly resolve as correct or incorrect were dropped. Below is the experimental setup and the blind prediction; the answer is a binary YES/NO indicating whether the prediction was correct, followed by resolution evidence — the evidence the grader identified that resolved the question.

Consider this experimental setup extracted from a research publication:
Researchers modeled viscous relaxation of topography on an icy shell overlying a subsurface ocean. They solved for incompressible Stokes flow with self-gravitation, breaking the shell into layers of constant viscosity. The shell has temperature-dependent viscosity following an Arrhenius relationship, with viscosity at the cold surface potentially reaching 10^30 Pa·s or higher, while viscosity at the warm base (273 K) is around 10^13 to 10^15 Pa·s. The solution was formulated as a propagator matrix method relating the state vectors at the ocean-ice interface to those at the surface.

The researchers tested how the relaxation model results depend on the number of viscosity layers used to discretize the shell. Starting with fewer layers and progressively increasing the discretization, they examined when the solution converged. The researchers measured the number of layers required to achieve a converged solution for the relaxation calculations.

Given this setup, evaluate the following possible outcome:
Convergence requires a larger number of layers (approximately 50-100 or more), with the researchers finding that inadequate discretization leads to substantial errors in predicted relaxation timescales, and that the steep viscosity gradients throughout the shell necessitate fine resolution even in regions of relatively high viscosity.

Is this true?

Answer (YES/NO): YES